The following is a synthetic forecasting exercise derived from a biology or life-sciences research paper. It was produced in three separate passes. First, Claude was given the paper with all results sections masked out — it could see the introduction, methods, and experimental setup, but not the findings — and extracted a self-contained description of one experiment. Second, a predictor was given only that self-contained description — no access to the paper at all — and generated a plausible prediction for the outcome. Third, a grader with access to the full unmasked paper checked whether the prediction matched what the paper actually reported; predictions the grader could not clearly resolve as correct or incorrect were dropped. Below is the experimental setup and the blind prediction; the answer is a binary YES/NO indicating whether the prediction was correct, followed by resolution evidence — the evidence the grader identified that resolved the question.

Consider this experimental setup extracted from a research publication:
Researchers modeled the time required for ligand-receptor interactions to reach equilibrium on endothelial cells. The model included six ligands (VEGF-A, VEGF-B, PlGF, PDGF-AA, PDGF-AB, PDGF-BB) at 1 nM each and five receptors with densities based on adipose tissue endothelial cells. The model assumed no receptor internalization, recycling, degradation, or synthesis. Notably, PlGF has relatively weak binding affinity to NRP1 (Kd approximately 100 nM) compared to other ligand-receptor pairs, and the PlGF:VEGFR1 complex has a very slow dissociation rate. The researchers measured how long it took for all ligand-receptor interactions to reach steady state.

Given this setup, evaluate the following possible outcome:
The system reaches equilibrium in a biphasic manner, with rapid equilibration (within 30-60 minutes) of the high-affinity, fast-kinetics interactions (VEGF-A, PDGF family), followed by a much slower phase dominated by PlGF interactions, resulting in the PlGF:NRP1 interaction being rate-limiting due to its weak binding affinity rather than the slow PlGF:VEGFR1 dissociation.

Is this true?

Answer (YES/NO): NO